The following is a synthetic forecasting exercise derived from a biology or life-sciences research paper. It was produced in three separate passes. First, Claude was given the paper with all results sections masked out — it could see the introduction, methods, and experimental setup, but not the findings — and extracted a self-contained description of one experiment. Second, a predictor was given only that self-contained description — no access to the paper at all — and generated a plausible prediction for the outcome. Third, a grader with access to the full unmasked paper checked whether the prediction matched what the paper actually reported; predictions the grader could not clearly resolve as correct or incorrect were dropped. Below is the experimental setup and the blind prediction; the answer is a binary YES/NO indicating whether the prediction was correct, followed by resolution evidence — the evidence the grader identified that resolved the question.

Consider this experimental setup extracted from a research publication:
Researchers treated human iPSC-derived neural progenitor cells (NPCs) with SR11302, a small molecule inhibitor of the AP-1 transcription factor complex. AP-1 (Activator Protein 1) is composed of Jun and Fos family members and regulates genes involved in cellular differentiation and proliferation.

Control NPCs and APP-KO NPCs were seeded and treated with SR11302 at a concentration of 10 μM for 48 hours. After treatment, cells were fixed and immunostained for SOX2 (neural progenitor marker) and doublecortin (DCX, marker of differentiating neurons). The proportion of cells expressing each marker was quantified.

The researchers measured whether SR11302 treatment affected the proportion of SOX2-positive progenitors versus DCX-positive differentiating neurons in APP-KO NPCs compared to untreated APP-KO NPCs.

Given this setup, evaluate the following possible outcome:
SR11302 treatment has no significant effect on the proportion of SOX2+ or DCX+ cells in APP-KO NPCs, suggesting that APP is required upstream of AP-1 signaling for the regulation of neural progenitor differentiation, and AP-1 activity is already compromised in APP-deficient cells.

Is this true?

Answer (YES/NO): NO